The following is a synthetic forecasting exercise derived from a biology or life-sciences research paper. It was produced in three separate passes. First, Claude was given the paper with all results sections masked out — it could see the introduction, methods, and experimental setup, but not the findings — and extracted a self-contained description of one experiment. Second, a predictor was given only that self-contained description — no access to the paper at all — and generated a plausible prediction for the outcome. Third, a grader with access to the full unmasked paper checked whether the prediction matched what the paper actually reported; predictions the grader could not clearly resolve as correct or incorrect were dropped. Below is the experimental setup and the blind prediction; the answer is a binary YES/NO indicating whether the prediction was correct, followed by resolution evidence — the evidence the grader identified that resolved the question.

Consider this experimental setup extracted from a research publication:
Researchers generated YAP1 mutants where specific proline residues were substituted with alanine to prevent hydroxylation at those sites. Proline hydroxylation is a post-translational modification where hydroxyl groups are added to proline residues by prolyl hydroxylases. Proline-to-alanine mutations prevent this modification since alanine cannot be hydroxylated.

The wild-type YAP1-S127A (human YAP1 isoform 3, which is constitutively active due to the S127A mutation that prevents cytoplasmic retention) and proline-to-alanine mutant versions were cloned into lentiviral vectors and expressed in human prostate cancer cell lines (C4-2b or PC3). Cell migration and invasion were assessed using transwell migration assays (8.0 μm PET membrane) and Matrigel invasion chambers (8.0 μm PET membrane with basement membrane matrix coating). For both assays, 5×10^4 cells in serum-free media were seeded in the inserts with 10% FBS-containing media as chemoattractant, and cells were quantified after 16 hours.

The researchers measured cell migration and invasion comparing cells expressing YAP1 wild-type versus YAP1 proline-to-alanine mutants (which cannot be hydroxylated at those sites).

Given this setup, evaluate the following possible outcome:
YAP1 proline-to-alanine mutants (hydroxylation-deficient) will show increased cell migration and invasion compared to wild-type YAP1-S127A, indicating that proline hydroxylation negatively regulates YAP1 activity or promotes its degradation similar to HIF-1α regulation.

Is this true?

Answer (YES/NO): YES